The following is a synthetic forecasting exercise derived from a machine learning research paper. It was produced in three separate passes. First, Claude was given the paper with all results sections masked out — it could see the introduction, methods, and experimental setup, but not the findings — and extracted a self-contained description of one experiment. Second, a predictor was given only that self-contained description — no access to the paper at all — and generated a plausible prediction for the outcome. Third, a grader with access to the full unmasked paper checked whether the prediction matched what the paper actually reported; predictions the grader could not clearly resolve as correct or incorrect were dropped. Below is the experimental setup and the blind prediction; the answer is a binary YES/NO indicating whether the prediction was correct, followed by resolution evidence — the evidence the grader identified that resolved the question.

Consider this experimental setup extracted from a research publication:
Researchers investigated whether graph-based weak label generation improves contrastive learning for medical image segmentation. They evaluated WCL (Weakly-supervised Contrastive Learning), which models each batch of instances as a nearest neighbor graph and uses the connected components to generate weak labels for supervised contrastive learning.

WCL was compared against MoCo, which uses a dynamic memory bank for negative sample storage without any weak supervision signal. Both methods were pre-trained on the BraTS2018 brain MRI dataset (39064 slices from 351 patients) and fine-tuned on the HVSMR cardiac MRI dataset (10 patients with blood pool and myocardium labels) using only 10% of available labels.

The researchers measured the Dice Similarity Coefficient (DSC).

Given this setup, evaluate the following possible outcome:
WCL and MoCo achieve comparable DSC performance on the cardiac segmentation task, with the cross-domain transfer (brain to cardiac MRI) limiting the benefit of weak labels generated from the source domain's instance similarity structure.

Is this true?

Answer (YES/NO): NO